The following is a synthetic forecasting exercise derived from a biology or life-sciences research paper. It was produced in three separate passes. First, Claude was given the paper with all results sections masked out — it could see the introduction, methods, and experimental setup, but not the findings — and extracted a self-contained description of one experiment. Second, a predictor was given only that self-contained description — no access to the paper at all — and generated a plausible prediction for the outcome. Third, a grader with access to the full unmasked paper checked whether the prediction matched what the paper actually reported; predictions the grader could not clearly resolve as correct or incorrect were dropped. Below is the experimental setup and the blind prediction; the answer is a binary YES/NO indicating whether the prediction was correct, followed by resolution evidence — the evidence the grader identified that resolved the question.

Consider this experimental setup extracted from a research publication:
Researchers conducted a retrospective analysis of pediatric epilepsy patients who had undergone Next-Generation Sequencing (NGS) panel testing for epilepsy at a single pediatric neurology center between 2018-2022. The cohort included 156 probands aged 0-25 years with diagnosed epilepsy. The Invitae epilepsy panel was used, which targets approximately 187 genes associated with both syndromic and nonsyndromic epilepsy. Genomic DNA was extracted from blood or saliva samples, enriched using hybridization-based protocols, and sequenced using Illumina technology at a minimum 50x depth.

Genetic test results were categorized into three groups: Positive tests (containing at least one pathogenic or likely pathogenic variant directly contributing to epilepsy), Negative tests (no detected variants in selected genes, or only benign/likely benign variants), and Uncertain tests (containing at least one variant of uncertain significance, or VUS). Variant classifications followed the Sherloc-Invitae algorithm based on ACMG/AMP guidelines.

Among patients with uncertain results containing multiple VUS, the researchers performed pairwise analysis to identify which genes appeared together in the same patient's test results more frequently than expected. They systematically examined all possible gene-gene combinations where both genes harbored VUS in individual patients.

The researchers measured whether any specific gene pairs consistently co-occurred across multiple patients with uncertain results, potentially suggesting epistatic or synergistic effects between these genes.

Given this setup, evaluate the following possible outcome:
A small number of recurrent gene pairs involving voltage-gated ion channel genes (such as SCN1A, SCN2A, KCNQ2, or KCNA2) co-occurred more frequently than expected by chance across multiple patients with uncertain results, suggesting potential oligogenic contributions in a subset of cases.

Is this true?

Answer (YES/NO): NO